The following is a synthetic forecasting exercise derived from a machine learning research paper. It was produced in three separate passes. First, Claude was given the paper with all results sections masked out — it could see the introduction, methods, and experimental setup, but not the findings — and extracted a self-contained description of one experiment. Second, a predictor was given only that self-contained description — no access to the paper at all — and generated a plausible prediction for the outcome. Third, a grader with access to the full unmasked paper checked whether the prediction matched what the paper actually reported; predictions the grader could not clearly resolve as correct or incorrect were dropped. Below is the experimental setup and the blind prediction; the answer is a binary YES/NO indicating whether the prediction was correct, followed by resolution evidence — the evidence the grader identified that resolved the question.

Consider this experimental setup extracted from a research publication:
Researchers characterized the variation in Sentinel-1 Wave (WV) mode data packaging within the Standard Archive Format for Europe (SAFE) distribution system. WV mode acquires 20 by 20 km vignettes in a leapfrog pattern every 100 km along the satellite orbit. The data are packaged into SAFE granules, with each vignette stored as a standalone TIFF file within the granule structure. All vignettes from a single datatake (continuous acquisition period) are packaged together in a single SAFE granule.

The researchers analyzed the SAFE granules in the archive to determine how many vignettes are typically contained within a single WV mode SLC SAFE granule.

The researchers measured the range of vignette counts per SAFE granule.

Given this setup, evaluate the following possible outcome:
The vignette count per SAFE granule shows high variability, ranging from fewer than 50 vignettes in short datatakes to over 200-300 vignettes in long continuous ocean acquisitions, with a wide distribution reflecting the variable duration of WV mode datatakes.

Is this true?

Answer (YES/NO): NO